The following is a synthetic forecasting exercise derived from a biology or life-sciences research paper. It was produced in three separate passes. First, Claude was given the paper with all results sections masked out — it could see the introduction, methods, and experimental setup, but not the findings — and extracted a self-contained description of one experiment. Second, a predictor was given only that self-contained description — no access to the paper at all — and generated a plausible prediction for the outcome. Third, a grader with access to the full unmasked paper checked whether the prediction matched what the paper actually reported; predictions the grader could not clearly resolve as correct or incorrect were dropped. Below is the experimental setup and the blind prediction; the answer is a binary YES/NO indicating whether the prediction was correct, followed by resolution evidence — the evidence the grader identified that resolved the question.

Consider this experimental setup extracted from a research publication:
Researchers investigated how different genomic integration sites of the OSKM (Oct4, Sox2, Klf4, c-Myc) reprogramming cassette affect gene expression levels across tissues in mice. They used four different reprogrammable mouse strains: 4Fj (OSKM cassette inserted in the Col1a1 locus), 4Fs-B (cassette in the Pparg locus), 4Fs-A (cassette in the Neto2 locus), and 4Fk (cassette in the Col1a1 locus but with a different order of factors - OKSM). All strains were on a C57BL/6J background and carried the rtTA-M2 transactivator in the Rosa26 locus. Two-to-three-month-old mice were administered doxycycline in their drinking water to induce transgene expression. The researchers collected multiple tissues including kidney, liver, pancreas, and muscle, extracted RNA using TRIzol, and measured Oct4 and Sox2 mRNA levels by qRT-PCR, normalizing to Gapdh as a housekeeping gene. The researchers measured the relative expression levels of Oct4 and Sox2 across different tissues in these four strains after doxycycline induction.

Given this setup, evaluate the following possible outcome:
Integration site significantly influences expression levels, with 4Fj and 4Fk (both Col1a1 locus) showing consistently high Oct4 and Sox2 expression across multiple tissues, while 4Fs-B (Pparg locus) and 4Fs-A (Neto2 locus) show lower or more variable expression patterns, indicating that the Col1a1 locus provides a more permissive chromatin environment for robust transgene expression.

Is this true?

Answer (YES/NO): YES